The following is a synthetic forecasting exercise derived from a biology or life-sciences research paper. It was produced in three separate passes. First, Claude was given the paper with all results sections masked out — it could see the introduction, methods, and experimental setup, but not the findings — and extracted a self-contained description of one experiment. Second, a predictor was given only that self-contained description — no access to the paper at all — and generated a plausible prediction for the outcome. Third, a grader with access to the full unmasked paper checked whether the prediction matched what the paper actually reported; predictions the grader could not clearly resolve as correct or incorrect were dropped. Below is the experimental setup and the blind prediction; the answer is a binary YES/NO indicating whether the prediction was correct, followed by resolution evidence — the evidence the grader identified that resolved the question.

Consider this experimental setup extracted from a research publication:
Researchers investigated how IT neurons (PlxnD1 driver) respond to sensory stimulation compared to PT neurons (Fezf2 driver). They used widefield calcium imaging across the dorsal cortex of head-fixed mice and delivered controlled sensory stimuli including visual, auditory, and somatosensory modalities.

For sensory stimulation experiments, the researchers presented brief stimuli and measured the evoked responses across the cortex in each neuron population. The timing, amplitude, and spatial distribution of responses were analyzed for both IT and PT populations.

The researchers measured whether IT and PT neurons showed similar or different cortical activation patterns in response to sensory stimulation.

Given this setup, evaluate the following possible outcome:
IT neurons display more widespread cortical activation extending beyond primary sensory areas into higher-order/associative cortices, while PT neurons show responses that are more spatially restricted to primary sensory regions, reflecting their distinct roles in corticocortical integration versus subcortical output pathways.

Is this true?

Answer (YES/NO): NO